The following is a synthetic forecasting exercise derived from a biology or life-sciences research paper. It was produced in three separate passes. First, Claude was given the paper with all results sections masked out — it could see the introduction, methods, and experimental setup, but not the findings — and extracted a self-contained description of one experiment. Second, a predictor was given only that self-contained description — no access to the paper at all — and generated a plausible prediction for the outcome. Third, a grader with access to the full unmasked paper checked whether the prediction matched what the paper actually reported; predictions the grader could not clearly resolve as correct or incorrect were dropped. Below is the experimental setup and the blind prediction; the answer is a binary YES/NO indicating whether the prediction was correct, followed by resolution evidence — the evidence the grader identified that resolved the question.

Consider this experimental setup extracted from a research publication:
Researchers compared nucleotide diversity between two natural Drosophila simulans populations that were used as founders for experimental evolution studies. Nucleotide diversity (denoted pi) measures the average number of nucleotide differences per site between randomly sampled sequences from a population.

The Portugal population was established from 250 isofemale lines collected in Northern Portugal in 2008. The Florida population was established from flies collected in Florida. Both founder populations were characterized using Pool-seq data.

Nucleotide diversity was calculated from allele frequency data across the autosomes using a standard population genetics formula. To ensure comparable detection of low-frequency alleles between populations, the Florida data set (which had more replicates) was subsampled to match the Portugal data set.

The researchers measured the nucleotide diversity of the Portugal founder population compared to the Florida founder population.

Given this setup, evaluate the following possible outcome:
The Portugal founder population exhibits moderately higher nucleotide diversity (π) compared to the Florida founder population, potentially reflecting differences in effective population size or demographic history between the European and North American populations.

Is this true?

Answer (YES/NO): NO